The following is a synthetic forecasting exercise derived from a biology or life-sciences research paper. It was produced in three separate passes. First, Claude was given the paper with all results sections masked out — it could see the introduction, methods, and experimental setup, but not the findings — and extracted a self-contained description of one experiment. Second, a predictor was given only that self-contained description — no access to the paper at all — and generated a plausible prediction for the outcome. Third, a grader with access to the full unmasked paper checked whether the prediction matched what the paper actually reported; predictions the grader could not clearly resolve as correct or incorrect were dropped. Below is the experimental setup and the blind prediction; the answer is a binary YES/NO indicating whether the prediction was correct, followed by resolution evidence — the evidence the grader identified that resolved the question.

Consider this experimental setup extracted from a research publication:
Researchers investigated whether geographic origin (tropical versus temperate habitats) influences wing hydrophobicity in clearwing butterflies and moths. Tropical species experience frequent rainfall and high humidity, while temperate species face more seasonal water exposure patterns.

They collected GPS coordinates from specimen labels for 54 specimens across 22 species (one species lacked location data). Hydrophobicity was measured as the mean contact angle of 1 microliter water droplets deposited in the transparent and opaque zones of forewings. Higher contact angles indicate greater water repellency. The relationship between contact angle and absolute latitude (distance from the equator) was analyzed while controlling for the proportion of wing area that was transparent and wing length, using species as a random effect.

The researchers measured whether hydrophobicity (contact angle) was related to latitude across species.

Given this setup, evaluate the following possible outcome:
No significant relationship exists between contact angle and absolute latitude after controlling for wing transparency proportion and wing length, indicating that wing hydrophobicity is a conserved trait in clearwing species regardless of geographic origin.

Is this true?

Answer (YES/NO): NO